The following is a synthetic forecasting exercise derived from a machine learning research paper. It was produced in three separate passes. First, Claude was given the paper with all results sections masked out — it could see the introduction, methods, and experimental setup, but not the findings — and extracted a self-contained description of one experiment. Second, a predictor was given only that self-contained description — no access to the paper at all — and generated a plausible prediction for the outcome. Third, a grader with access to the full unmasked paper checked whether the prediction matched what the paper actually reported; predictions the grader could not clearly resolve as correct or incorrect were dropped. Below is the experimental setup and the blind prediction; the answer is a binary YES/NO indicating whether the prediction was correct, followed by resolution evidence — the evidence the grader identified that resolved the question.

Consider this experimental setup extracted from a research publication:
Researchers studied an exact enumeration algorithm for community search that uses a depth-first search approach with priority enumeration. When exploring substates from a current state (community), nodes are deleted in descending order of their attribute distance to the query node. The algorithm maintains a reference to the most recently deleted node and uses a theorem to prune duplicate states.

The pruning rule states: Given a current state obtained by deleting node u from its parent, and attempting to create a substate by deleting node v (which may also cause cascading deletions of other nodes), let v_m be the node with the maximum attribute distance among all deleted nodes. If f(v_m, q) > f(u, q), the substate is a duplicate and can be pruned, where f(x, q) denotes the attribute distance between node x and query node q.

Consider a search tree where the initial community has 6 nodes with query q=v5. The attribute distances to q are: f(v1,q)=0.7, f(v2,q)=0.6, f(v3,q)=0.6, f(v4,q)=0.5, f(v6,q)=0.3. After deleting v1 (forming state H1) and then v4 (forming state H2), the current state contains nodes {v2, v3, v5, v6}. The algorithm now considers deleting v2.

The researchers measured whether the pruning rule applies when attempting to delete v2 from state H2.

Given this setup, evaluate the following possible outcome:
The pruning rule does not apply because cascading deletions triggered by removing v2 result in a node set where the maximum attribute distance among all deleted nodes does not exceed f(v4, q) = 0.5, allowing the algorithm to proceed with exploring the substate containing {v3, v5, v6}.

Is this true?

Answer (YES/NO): NO